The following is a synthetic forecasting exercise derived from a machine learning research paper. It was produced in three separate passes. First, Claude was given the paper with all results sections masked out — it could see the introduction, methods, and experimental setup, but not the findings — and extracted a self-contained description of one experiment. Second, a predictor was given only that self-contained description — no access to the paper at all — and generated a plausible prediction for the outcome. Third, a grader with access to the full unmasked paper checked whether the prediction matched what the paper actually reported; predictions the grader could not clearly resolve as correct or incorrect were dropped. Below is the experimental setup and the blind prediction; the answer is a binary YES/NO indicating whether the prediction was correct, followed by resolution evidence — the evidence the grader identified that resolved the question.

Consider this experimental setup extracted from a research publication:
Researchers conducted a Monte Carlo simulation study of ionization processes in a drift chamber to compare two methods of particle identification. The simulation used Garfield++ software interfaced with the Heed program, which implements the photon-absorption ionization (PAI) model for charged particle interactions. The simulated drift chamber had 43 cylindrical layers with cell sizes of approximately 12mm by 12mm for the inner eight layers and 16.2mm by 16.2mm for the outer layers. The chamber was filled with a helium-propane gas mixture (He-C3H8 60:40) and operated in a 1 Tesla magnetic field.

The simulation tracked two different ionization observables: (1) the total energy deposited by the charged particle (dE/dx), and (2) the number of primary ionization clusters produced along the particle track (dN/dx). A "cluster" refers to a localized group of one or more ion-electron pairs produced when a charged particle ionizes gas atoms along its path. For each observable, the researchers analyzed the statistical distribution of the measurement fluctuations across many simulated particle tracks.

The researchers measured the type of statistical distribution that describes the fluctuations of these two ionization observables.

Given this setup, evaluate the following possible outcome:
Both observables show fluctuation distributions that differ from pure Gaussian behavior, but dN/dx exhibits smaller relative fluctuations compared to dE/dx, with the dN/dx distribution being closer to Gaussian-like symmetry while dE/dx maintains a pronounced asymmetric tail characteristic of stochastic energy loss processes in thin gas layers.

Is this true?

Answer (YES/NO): NO